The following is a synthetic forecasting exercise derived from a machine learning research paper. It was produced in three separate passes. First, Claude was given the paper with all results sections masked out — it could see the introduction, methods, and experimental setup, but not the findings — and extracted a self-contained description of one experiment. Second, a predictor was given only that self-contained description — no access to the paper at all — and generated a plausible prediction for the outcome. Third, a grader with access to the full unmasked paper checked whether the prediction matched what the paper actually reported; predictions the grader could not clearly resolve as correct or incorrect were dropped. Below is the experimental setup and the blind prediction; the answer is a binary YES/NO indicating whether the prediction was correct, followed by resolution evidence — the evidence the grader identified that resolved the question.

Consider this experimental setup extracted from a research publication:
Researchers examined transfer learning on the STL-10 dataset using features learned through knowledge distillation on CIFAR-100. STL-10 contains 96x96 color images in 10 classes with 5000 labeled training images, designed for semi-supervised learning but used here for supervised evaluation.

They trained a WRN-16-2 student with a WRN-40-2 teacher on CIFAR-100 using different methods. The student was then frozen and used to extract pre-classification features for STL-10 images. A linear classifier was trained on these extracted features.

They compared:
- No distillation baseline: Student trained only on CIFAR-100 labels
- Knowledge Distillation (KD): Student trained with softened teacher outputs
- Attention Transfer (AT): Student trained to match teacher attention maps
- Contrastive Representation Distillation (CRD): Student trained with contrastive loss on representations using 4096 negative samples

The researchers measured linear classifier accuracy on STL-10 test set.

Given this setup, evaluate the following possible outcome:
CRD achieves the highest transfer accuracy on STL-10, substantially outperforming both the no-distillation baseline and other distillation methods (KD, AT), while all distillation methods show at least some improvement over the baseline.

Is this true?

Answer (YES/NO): NO